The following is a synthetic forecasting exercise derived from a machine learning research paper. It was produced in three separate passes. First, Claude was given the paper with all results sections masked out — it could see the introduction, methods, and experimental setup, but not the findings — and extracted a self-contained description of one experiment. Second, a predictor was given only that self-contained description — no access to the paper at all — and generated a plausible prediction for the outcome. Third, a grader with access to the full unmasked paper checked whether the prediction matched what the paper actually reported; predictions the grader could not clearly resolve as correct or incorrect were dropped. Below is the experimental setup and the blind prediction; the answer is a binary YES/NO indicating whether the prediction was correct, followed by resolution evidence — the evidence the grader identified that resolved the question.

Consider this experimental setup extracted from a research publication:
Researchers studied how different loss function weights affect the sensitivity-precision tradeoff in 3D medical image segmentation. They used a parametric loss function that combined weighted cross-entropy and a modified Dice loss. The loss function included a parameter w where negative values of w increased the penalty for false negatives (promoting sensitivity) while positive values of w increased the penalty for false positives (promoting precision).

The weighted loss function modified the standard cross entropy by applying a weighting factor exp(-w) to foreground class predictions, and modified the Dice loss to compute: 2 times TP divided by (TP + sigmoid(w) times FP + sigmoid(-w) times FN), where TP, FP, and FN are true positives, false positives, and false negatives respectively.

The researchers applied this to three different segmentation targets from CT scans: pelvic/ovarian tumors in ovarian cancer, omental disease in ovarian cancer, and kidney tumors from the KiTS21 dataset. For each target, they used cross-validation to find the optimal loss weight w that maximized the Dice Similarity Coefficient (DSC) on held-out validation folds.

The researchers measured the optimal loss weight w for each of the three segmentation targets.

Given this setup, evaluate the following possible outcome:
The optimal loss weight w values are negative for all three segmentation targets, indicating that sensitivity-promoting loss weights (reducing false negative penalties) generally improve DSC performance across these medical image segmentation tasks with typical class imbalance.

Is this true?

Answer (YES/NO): YES